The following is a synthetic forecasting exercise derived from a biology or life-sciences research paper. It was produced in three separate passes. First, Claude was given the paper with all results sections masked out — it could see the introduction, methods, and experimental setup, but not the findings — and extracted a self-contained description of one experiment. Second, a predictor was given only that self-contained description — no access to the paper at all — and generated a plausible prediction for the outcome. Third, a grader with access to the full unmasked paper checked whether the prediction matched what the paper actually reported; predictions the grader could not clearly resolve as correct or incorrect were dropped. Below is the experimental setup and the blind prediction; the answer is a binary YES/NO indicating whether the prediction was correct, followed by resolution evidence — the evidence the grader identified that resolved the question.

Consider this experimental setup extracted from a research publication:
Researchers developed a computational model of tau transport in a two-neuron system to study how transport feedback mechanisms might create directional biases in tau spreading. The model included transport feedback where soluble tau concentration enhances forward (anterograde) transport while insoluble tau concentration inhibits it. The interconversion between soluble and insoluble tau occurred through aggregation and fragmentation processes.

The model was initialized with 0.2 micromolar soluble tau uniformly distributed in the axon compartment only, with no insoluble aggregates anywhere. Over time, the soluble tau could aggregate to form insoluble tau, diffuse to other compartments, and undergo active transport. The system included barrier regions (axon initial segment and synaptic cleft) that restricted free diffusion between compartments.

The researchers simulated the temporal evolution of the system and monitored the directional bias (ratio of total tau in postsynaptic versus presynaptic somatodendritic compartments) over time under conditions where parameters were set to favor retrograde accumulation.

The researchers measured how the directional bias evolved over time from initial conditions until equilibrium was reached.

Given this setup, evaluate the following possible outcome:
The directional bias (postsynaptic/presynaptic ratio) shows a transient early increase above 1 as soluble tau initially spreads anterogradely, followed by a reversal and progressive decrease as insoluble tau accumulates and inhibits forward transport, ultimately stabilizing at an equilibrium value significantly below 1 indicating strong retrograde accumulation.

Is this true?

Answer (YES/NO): NO